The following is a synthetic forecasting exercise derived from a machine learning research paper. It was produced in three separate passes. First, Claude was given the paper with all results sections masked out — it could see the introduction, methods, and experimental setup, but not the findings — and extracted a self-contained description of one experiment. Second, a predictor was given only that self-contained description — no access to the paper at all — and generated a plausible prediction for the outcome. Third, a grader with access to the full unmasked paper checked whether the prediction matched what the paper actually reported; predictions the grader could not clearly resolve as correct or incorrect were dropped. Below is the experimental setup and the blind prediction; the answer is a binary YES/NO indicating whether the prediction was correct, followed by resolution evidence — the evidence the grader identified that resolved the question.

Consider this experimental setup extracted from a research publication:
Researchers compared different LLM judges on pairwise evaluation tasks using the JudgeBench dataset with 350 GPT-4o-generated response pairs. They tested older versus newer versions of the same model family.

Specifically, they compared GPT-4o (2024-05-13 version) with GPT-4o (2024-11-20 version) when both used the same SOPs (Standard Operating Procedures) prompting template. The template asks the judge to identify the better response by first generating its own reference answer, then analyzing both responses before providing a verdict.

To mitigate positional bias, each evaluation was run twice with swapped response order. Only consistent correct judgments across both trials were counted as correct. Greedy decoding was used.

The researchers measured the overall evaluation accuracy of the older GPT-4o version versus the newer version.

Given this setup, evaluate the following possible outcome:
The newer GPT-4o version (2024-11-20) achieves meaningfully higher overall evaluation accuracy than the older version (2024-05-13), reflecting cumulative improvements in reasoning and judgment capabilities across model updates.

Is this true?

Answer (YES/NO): YES